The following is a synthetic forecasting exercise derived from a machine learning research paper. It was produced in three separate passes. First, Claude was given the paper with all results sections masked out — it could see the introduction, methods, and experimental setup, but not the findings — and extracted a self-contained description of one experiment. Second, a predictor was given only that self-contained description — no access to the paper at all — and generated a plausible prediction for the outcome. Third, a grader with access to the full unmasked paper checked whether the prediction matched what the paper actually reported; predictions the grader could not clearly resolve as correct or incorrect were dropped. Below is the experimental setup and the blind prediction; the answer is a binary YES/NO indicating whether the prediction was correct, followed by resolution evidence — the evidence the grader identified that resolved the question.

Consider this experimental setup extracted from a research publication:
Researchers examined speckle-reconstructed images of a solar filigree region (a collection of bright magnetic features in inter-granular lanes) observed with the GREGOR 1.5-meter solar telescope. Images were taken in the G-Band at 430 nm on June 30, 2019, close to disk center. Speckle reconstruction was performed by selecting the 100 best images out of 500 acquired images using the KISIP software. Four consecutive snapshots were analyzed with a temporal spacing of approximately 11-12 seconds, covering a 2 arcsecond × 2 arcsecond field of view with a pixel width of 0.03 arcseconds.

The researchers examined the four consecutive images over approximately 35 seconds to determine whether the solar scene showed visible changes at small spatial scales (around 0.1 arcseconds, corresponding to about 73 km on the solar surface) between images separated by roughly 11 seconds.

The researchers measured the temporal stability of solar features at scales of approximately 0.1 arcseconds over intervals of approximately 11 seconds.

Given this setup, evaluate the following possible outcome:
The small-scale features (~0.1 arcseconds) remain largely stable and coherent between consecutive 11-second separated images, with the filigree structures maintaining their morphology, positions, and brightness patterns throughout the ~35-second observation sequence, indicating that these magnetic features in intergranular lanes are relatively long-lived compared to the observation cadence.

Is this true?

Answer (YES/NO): NO